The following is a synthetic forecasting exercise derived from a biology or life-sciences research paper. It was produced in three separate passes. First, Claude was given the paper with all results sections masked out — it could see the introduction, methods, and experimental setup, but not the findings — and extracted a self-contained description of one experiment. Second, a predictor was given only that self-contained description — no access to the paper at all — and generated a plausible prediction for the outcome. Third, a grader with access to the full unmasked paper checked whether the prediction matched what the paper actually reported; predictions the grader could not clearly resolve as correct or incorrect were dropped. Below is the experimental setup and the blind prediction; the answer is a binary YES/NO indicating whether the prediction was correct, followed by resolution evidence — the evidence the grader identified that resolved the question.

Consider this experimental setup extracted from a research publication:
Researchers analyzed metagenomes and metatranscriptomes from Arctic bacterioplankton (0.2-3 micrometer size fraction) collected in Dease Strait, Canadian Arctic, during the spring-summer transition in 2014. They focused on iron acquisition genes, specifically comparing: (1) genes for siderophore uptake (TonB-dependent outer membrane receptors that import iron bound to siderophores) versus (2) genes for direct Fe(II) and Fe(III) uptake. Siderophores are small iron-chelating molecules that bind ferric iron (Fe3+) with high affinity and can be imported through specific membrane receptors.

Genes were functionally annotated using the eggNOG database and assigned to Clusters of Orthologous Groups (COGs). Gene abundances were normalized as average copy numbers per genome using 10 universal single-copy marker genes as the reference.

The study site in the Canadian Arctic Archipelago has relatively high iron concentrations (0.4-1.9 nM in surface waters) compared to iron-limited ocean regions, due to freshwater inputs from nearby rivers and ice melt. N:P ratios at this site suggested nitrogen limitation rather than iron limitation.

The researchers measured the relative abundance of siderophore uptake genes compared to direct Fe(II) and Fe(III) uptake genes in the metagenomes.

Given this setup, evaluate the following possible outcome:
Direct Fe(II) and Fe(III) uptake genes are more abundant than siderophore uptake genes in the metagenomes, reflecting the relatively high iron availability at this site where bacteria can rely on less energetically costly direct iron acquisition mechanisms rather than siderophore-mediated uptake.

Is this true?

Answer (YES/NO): NO